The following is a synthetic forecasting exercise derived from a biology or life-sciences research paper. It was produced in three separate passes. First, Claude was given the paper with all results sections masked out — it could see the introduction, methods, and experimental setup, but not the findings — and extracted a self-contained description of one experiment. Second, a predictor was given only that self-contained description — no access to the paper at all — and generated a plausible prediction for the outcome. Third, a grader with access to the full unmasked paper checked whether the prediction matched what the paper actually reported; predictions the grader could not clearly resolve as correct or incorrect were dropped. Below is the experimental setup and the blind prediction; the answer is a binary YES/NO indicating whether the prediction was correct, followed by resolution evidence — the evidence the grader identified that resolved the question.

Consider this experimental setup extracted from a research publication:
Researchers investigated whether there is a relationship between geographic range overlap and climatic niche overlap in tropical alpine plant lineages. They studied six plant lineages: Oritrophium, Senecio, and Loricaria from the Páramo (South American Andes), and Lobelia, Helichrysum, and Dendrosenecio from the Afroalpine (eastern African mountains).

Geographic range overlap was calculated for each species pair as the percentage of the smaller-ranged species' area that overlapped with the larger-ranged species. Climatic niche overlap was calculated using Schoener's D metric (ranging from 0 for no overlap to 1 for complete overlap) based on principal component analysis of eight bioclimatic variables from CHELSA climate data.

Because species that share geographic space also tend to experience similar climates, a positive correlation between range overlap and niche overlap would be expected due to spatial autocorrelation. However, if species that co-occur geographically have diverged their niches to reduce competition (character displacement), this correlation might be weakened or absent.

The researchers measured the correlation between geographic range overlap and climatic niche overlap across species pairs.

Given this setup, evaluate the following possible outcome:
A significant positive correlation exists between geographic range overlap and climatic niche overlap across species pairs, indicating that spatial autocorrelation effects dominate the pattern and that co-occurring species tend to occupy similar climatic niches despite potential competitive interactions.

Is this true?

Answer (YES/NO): YES